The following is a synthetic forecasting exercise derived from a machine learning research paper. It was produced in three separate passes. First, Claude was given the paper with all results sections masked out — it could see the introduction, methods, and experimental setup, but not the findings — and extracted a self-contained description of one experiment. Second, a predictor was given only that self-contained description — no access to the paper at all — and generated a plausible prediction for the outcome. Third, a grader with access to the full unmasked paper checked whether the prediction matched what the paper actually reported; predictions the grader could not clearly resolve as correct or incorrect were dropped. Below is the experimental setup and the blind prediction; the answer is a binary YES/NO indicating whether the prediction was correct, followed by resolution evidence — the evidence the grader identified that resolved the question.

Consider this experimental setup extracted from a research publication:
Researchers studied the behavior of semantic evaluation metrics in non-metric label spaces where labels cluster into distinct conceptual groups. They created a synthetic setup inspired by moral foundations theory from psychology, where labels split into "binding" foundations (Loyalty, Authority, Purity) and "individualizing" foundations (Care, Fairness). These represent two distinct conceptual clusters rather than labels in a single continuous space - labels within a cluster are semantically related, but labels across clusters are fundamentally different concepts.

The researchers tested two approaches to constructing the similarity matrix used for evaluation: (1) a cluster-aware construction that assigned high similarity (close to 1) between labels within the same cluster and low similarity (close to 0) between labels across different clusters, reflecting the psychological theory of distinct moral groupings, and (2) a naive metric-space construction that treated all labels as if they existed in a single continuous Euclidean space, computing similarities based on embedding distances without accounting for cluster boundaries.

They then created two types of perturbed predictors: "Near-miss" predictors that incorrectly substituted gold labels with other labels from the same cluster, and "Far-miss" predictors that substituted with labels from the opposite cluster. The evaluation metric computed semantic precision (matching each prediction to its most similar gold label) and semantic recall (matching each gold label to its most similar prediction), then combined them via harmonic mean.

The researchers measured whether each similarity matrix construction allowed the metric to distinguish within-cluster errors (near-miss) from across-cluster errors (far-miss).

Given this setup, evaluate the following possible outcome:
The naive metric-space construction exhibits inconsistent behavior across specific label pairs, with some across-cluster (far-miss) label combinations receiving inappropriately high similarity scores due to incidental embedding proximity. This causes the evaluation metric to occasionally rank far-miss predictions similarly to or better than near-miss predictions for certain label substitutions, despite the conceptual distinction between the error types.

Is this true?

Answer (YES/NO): NO